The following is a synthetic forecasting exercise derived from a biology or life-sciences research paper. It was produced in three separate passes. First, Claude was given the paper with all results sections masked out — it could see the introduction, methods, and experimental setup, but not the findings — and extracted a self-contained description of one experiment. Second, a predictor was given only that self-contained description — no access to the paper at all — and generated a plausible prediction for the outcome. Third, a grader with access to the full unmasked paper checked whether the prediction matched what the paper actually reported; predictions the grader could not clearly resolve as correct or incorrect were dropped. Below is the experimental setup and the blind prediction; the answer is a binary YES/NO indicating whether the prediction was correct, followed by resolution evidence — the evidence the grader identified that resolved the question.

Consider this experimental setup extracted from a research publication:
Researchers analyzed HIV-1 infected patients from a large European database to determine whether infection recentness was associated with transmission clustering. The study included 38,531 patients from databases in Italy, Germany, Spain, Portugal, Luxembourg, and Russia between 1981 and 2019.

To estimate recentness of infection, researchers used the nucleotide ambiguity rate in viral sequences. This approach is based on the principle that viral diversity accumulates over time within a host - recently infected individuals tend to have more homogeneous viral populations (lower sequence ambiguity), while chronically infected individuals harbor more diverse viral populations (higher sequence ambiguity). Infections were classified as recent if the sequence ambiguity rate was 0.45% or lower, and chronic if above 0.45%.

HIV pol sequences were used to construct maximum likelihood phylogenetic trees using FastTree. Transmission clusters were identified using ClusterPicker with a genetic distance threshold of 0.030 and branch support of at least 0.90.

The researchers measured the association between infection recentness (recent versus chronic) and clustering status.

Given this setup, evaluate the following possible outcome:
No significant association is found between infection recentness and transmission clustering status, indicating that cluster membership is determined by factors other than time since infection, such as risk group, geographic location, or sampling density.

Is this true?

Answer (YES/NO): NO